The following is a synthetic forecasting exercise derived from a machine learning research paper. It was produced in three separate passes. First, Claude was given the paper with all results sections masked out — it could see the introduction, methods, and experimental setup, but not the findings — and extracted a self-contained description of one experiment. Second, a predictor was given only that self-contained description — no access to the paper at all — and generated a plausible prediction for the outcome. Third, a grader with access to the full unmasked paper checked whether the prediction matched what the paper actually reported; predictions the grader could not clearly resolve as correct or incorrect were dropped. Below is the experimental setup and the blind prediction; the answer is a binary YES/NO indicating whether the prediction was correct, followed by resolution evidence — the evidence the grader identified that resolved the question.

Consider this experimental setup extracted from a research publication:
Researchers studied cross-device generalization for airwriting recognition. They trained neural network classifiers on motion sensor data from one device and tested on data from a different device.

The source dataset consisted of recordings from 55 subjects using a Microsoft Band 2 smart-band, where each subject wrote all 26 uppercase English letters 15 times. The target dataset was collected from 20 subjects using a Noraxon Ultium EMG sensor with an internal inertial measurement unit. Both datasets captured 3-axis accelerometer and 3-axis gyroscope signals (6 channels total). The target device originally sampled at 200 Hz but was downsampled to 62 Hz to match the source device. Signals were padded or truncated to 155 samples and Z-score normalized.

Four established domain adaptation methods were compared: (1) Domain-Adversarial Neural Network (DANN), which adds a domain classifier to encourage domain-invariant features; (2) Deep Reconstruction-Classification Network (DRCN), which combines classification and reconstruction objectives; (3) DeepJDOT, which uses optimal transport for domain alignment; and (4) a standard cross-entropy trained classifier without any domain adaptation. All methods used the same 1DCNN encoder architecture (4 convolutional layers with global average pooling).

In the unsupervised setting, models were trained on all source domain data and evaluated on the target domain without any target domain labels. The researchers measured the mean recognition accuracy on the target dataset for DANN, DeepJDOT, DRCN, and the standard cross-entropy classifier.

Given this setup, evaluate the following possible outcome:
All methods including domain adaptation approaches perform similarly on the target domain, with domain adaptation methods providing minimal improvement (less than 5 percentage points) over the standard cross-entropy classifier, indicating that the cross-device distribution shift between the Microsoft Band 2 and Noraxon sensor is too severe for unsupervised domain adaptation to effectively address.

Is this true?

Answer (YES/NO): NO